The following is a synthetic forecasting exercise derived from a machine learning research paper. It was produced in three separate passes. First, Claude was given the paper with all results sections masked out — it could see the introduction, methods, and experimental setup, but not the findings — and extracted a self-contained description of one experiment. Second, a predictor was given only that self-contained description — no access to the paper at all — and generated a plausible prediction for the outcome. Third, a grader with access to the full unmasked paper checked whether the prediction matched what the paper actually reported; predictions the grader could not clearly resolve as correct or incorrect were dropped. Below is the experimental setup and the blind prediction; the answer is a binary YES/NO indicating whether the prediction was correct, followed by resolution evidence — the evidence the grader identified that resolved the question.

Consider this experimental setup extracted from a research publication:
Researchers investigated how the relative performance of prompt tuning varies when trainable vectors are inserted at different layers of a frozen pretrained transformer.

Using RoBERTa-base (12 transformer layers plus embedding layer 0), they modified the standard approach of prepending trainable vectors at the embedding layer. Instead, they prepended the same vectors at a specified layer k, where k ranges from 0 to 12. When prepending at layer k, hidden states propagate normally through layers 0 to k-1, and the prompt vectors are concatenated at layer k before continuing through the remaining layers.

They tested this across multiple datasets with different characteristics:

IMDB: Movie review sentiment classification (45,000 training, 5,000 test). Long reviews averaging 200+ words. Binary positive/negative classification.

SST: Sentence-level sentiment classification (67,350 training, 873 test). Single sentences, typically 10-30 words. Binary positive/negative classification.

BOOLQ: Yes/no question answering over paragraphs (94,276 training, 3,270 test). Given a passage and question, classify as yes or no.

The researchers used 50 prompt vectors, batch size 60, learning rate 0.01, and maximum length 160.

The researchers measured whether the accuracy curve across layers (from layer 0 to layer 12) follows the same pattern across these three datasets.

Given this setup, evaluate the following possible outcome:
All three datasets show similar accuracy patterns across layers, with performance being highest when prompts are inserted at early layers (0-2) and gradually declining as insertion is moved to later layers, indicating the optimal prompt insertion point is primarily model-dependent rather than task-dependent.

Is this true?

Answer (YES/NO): NO